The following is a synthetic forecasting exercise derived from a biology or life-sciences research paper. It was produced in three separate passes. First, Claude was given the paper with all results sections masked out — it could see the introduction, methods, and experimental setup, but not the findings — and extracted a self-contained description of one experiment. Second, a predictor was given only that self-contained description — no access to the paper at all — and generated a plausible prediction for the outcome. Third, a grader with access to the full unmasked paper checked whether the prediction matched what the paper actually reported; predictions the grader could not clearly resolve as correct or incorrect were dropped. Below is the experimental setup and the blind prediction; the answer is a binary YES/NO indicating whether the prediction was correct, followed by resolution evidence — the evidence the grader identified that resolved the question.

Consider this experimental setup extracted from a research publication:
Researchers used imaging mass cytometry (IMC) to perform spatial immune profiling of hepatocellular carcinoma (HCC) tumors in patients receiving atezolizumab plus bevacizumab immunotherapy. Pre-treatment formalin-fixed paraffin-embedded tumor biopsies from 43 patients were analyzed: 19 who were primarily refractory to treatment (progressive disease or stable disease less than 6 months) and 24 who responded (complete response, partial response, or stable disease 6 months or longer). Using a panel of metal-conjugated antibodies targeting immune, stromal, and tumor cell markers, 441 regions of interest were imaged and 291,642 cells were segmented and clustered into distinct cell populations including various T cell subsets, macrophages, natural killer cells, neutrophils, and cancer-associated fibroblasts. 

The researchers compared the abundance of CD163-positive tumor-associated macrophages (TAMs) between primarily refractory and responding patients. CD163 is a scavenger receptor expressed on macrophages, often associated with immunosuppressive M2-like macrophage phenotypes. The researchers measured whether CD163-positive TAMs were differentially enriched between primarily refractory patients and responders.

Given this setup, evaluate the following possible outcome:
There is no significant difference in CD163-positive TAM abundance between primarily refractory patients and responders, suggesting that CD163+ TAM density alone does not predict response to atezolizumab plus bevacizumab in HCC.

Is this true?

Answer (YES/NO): NO